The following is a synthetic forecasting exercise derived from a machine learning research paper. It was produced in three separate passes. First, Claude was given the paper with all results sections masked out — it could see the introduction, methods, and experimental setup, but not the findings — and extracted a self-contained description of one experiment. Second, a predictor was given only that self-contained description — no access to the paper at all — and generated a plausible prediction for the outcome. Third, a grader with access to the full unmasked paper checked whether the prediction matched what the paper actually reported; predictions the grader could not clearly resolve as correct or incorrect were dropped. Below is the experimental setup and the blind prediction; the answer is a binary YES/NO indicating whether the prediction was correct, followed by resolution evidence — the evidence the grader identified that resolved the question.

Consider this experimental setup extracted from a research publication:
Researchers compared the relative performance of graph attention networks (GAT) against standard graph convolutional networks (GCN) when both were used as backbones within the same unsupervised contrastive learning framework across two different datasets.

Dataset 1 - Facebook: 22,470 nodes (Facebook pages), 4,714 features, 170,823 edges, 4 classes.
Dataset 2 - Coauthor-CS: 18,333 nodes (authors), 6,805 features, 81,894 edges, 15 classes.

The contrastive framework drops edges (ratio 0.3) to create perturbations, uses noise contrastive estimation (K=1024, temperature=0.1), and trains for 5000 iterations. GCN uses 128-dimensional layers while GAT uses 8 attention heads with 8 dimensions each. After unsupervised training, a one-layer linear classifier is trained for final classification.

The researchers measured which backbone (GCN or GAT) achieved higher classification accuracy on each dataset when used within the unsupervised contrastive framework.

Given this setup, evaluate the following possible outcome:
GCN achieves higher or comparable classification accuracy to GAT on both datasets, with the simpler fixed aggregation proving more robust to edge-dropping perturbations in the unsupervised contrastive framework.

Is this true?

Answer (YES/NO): NO